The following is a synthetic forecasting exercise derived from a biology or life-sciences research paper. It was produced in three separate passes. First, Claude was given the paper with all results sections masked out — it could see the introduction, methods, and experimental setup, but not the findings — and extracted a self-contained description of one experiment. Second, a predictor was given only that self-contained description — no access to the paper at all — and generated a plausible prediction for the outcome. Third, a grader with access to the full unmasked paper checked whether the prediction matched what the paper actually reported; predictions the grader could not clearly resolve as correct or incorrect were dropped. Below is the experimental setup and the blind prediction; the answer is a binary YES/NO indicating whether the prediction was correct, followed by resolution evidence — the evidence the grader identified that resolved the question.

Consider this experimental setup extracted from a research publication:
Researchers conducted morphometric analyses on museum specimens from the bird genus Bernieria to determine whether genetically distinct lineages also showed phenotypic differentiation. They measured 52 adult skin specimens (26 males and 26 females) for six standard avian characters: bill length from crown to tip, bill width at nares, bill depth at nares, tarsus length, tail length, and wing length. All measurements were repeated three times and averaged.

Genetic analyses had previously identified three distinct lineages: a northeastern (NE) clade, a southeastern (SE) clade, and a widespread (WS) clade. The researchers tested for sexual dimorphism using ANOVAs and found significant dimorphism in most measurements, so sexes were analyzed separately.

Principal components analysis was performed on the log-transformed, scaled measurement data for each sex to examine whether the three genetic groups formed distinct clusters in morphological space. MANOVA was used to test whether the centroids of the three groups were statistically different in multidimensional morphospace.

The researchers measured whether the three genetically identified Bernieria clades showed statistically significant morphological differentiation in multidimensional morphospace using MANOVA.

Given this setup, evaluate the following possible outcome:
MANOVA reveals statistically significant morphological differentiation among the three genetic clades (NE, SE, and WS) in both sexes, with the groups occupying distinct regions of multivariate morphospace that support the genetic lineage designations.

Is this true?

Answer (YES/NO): NO